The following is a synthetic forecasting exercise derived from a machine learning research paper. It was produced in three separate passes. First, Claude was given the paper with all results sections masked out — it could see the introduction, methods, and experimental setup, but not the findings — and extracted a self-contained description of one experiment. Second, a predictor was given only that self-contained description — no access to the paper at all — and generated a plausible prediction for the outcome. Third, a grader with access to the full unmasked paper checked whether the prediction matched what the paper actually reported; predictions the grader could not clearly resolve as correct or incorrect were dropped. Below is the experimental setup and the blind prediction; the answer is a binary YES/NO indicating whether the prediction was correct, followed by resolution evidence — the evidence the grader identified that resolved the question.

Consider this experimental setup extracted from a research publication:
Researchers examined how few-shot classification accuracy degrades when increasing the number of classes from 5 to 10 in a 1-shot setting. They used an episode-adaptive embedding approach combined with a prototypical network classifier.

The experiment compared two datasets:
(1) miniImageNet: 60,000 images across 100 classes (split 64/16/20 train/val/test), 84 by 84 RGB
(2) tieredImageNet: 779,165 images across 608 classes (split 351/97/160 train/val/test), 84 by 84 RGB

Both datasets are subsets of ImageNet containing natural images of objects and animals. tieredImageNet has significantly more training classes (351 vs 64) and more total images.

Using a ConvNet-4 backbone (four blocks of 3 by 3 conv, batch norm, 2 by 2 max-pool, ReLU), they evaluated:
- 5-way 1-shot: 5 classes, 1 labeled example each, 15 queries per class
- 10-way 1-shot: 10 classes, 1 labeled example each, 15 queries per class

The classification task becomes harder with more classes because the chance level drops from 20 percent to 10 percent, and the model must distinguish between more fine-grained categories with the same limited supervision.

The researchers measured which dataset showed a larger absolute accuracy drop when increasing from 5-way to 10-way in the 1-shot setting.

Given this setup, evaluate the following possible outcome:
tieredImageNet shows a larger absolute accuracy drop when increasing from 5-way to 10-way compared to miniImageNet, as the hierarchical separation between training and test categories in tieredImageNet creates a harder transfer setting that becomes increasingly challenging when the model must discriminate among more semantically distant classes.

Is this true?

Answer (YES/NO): NO